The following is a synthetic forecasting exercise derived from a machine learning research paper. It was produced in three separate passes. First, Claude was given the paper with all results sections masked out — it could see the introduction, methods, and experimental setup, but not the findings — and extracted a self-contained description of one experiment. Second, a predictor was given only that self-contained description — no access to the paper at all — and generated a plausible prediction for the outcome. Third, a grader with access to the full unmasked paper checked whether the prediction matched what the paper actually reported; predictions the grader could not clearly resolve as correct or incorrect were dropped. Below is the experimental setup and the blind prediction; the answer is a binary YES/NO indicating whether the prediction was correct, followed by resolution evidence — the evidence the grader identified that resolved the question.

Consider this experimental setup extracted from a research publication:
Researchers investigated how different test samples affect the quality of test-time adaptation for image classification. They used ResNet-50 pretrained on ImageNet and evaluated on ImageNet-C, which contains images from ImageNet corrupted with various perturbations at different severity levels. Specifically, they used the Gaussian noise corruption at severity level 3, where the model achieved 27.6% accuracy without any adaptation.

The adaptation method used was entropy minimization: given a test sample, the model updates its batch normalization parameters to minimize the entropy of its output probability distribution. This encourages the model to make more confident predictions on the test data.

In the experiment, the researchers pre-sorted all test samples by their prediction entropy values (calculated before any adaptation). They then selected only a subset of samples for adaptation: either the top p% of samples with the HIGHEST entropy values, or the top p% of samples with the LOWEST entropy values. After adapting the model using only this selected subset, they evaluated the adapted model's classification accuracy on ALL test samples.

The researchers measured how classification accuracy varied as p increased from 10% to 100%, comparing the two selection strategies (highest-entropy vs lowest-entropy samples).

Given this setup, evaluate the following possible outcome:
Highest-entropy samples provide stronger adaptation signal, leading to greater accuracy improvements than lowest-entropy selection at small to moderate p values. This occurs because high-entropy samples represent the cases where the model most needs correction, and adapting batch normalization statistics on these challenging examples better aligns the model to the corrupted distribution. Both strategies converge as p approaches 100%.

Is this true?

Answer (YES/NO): NO